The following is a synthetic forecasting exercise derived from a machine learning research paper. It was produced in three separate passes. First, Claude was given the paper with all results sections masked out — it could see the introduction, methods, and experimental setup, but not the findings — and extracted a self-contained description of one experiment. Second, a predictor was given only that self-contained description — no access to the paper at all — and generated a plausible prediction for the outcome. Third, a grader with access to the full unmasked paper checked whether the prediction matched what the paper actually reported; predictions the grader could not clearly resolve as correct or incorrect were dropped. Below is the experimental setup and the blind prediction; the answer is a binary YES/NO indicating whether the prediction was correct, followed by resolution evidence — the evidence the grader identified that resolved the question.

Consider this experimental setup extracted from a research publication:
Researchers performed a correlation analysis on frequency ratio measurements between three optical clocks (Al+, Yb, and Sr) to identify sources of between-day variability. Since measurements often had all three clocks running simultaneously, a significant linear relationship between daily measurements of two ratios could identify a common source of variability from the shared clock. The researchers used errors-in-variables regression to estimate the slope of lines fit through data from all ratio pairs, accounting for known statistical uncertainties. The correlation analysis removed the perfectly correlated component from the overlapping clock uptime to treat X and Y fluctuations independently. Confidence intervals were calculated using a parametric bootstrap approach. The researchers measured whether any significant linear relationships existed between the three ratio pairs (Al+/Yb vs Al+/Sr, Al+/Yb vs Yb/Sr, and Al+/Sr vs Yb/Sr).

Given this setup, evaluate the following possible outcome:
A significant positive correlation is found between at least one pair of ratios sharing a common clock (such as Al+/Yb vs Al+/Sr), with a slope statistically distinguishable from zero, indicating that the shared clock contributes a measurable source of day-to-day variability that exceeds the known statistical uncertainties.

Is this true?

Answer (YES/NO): NO